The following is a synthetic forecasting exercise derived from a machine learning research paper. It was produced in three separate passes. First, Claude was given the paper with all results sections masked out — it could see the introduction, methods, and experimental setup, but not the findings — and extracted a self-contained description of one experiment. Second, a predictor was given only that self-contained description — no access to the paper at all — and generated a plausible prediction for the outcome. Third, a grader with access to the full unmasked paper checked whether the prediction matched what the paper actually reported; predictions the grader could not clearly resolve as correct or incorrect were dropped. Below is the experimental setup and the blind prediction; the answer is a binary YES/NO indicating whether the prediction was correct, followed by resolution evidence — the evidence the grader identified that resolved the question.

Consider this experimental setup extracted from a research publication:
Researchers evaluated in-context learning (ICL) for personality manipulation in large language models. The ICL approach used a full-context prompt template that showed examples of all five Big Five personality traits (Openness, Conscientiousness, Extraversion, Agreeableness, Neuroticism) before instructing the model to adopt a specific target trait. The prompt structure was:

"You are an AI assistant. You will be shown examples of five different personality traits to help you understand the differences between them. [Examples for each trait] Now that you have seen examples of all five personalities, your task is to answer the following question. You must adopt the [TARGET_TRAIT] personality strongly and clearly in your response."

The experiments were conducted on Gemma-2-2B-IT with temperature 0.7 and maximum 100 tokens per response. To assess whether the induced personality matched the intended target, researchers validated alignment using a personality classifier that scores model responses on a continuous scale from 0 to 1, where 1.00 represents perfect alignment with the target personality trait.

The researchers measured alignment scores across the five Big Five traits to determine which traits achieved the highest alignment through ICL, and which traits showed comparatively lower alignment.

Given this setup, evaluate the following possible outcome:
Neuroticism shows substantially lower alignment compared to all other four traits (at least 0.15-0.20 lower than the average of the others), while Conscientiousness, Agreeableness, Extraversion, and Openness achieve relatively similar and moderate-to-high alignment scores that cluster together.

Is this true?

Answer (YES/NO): NO